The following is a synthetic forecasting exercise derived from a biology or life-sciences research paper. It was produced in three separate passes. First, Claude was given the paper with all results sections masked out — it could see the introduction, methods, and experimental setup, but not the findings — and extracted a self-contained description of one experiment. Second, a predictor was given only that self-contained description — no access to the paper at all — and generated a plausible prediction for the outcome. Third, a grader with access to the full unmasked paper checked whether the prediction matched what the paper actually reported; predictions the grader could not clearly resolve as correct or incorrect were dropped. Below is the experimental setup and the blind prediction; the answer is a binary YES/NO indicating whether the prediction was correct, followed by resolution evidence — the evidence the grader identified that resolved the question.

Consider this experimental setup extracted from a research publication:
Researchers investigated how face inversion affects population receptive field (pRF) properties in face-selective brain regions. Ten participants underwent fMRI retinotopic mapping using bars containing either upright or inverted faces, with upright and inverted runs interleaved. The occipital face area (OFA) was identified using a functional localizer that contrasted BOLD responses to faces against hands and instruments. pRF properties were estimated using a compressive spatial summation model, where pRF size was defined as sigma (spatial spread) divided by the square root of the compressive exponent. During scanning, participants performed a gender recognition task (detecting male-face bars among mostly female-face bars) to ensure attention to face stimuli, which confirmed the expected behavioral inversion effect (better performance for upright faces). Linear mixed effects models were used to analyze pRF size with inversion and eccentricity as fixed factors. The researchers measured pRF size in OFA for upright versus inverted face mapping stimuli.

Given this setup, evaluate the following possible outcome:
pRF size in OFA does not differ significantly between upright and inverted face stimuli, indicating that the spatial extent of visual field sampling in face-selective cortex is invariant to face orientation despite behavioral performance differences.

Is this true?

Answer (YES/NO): NO